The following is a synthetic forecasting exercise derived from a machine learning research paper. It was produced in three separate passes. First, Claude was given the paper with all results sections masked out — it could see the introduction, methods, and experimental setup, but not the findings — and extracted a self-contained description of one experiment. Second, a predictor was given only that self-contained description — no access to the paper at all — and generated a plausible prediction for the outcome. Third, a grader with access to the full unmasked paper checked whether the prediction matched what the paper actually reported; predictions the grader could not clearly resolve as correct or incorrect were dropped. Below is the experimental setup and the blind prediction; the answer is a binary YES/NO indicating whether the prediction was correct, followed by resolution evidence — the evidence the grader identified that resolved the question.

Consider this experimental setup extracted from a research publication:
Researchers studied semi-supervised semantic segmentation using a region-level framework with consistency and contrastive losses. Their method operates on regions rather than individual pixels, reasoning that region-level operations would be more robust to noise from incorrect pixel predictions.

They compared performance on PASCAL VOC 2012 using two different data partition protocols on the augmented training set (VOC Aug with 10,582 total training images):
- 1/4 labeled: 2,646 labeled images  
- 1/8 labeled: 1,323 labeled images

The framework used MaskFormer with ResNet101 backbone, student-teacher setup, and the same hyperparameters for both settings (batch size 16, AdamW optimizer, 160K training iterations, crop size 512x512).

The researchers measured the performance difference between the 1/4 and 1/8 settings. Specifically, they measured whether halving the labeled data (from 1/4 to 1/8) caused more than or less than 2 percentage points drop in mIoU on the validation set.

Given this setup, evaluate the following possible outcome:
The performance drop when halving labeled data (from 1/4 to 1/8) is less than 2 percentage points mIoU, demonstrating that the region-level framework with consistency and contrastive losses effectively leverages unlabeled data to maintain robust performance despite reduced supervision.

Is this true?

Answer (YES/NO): NO